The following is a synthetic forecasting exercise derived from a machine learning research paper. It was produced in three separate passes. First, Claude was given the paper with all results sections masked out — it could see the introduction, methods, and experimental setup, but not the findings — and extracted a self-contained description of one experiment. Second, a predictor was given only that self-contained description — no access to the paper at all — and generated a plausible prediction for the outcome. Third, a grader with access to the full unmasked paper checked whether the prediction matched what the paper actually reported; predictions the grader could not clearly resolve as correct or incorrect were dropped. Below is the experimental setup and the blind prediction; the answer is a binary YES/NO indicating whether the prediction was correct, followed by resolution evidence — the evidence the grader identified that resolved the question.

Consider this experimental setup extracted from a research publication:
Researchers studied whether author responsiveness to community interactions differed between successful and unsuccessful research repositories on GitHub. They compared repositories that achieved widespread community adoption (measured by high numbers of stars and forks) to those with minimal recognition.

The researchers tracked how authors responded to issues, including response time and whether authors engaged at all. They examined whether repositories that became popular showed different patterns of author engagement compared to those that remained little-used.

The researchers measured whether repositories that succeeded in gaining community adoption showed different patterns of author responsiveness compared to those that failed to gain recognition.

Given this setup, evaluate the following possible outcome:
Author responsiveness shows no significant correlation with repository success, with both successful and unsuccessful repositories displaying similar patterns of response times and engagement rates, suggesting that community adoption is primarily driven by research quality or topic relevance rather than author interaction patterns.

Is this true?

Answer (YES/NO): NO